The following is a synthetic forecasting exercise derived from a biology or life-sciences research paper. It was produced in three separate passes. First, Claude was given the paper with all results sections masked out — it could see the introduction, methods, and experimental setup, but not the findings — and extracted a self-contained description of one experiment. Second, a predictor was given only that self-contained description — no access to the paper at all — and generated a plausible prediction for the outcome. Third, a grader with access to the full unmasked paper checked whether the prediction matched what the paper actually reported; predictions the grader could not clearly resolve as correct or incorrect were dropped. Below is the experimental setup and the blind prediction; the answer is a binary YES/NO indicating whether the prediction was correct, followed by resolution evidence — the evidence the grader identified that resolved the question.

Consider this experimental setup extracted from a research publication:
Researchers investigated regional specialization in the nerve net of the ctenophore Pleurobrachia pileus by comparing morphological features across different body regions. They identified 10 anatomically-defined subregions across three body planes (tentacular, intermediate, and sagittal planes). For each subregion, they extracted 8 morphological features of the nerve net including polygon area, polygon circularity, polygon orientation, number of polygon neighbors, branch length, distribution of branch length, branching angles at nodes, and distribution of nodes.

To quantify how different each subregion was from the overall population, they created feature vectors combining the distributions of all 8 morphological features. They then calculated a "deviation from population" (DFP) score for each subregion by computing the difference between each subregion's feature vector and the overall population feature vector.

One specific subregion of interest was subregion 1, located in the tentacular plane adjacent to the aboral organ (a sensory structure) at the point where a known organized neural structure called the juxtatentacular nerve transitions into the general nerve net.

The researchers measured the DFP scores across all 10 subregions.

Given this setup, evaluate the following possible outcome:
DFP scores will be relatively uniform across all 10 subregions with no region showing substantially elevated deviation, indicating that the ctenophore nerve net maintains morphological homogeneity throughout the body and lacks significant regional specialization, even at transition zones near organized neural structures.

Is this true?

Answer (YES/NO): NO